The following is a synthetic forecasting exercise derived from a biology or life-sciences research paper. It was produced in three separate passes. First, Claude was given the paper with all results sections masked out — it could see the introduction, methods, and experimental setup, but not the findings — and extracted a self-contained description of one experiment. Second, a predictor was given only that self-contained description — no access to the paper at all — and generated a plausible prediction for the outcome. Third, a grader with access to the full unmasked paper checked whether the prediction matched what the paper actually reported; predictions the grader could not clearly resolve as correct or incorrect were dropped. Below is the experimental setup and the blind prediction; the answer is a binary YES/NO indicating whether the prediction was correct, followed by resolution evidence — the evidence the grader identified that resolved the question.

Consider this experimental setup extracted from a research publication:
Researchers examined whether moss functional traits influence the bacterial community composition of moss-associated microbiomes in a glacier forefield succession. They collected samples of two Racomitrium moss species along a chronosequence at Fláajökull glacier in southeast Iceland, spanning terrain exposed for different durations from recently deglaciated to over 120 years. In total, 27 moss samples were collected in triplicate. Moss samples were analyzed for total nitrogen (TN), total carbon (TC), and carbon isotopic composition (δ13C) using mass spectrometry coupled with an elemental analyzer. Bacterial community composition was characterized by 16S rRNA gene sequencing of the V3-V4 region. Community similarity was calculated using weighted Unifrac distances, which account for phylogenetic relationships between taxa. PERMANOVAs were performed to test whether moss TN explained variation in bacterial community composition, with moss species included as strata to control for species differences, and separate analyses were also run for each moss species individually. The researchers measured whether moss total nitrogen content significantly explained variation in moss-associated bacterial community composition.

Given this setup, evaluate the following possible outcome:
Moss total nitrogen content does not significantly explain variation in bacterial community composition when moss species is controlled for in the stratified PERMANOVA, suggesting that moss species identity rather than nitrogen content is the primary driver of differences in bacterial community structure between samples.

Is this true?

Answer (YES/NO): NO